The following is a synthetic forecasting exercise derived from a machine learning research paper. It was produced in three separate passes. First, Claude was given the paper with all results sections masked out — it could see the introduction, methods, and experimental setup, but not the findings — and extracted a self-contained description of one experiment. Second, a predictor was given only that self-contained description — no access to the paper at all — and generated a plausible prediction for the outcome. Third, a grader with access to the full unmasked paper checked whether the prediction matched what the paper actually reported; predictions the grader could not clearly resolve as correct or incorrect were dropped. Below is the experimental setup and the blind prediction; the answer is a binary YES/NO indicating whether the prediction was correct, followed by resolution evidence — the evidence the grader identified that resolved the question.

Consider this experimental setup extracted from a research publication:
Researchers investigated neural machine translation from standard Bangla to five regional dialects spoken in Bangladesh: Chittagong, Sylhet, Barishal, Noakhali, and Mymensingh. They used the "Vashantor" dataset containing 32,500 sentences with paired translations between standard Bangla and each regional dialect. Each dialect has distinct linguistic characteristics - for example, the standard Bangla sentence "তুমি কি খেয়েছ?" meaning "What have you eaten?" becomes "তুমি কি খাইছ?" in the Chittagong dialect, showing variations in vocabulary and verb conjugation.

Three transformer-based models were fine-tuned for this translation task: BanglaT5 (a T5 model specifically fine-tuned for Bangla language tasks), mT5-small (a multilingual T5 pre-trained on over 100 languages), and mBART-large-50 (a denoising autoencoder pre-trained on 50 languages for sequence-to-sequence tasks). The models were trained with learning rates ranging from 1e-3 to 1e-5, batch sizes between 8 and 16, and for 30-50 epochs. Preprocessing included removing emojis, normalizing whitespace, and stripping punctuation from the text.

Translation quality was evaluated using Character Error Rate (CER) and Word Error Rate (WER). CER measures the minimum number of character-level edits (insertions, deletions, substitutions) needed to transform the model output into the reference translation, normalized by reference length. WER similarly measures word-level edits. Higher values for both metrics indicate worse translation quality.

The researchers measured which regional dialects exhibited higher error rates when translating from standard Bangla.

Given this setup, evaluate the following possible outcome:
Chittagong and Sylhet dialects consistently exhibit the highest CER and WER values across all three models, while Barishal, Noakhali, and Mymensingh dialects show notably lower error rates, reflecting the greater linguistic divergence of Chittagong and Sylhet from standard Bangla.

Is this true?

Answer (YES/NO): NO